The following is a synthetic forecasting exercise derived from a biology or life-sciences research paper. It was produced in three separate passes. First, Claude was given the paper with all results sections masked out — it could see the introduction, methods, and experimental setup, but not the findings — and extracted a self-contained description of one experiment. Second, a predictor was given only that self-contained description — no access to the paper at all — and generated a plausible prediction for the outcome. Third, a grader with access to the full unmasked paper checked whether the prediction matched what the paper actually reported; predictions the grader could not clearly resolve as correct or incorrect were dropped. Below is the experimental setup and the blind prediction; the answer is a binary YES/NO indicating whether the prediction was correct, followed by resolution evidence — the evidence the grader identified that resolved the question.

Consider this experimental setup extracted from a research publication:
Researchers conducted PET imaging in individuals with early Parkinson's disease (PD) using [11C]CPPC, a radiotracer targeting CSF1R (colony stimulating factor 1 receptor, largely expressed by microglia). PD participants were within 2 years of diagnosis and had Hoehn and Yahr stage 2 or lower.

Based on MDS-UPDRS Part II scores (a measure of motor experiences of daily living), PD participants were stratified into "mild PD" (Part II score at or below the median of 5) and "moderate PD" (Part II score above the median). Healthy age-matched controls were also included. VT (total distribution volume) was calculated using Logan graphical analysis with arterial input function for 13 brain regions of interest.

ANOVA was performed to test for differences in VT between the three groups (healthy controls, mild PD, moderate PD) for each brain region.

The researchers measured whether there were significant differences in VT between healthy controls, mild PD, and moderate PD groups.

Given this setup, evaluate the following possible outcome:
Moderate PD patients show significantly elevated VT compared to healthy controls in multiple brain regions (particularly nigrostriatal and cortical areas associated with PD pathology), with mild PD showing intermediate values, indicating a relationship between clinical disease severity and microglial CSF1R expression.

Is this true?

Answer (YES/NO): NO